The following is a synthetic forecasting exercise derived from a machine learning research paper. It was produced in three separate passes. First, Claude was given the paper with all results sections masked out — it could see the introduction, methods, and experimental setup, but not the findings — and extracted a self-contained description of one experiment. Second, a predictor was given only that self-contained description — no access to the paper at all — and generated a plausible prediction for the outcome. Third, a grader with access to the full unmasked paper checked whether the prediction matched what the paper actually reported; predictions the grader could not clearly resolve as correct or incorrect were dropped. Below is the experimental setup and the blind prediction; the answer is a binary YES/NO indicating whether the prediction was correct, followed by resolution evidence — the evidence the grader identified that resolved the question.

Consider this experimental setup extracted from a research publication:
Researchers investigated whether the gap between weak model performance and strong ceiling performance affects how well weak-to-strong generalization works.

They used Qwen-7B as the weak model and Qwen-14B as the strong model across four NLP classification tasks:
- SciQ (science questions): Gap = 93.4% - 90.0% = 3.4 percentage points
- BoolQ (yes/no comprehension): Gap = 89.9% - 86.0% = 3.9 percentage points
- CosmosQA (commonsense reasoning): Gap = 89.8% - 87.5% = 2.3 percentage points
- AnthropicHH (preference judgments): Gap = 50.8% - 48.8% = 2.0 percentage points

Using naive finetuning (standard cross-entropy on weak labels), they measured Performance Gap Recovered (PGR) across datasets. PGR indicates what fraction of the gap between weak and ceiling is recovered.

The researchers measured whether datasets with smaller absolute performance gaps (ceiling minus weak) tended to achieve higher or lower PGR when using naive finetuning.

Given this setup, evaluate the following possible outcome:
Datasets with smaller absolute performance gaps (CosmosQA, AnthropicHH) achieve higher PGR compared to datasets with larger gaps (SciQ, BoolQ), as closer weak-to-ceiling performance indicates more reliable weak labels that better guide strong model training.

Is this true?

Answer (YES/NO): NO